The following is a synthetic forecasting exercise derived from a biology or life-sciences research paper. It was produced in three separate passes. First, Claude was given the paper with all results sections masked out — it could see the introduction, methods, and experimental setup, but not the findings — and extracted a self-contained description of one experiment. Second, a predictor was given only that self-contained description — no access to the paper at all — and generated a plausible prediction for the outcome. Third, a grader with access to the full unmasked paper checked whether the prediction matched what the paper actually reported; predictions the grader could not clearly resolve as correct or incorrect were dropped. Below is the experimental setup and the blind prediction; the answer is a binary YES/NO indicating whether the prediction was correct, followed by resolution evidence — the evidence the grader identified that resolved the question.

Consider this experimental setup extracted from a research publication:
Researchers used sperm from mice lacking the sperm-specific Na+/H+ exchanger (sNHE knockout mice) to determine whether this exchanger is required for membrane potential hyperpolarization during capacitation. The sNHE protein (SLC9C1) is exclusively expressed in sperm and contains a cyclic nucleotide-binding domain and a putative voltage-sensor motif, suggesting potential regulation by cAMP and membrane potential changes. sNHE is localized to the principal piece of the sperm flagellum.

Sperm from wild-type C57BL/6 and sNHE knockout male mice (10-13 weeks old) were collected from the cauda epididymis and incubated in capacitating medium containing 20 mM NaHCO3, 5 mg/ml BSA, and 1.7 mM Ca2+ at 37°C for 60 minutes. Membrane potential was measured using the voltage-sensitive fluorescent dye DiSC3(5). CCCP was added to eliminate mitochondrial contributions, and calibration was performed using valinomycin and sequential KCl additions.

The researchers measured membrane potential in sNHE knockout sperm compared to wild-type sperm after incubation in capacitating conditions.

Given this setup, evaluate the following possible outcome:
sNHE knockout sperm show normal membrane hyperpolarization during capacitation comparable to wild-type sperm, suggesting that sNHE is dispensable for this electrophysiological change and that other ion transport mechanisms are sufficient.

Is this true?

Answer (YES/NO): NO